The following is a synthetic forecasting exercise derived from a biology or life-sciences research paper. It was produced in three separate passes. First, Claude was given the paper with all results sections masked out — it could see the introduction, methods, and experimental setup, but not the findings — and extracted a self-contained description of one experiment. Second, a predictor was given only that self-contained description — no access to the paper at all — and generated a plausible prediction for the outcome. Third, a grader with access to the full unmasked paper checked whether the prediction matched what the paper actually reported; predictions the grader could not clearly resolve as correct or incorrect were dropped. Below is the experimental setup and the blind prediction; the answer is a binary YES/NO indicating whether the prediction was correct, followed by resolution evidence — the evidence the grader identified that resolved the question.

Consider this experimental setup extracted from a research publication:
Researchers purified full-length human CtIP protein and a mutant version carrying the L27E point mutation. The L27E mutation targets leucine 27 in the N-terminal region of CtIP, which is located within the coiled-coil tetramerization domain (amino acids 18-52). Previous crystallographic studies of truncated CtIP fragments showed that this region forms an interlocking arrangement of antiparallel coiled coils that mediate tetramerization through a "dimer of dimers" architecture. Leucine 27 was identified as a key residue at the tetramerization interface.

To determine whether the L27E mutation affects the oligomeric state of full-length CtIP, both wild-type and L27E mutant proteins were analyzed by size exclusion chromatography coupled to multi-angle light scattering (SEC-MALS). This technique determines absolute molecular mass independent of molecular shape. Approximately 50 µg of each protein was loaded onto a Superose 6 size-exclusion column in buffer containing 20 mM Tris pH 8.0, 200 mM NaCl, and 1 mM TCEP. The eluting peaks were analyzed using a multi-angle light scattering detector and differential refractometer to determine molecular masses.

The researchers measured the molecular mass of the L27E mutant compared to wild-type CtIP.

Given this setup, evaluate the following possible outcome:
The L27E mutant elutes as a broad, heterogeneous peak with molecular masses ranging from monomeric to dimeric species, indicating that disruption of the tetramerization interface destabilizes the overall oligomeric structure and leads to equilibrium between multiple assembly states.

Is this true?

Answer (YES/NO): NO